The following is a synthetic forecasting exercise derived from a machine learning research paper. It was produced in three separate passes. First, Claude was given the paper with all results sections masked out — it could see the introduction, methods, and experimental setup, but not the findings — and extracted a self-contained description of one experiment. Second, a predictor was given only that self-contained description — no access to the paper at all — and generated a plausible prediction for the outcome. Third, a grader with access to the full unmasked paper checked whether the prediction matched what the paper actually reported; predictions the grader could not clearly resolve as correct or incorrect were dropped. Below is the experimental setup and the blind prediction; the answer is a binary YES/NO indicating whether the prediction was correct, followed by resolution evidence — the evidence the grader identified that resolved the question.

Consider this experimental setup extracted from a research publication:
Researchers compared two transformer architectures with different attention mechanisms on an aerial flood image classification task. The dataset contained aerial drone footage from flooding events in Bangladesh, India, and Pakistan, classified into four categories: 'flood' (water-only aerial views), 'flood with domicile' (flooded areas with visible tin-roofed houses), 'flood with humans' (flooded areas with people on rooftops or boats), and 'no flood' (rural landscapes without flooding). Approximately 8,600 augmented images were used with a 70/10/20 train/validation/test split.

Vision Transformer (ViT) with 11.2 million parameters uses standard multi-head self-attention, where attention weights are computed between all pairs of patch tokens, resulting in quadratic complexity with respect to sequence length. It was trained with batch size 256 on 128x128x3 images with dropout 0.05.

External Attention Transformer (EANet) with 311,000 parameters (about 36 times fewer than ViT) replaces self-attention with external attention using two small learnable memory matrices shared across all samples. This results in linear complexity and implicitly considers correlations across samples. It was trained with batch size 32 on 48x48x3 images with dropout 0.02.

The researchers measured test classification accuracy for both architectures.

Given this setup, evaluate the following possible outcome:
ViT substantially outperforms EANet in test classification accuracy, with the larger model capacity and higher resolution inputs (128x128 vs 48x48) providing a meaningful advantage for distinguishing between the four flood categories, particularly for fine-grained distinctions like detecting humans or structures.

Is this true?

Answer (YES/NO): YES